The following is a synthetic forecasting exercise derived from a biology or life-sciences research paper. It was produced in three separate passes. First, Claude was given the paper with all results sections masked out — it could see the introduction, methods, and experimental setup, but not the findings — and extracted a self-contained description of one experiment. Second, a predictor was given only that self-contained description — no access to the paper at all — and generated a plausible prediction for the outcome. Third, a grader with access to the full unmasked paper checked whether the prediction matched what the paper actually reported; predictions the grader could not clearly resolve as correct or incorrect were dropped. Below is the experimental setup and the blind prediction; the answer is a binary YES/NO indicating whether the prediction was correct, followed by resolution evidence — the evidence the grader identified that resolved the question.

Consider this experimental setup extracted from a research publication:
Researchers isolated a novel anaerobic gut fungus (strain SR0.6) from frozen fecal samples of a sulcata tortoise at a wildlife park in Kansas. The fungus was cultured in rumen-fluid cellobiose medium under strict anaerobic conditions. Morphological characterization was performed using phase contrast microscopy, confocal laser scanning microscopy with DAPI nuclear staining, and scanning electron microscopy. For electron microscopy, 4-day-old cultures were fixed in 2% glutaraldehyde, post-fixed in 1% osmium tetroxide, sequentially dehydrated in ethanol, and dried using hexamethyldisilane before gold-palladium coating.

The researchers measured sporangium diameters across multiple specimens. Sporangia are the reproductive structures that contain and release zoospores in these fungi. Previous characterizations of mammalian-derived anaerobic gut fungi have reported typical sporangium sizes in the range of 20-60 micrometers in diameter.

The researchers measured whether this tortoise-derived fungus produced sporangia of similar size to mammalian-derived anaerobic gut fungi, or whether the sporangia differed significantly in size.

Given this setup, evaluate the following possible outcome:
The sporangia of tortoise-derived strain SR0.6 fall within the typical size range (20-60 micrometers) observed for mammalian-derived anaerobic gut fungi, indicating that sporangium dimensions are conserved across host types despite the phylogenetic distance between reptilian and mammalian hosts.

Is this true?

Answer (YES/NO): NO